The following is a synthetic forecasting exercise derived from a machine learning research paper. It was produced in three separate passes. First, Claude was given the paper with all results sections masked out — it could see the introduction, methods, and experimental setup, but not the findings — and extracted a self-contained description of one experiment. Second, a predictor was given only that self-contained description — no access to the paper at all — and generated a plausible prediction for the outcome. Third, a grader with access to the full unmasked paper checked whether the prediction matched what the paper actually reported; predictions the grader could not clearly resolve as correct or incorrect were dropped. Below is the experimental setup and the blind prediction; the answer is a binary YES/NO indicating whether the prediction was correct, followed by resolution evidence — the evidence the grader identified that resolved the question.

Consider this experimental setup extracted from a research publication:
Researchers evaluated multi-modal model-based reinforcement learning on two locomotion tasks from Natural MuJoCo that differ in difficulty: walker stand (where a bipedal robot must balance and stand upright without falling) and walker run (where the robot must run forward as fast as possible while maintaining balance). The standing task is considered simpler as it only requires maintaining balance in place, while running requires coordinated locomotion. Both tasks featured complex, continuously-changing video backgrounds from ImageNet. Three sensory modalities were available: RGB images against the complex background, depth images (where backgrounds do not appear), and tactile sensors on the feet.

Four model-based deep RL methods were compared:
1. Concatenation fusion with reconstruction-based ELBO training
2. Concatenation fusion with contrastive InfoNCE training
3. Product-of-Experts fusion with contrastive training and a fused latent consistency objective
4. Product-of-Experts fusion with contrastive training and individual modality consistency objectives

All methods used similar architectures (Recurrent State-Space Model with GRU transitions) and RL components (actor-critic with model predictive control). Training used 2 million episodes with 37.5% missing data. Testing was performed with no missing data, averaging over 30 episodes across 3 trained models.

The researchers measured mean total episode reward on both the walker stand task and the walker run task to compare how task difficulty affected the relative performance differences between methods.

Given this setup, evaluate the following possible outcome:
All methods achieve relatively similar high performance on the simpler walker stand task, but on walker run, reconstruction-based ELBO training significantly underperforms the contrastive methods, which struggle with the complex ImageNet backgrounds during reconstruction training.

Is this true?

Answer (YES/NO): NO